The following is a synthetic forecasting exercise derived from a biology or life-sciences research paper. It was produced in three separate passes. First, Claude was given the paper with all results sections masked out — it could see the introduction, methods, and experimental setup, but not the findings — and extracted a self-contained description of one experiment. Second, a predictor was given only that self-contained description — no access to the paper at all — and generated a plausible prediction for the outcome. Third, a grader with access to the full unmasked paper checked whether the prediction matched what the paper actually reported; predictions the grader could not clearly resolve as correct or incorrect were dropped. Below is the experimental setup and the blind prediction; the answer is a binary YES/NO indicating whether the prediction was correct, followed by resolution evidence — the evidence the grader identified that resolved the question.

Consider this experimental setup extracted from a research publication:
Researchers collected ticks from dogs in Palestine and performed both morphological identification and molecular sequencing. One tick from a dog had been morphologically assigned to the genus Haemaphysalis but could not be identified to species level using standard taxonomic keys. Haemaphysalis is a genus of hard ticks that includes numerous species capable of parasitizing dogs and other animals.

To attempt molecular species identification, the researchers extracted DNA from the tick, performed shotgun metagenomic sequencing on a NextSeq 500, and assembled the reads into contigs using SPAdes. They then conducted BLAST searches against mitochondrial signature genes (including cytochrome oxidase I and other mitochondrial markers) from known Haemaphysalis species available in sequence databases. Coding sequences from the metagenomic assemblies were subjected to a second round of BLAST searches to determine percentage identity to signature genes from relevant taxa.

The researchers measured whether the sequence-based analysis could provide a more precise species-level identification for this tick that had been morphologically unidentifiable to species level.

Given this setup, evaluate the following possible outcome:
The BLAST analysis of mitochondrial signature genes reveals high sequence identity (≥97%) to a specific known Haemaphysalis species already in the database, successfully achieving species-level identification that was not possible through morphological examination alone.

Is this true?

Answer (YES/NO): NO